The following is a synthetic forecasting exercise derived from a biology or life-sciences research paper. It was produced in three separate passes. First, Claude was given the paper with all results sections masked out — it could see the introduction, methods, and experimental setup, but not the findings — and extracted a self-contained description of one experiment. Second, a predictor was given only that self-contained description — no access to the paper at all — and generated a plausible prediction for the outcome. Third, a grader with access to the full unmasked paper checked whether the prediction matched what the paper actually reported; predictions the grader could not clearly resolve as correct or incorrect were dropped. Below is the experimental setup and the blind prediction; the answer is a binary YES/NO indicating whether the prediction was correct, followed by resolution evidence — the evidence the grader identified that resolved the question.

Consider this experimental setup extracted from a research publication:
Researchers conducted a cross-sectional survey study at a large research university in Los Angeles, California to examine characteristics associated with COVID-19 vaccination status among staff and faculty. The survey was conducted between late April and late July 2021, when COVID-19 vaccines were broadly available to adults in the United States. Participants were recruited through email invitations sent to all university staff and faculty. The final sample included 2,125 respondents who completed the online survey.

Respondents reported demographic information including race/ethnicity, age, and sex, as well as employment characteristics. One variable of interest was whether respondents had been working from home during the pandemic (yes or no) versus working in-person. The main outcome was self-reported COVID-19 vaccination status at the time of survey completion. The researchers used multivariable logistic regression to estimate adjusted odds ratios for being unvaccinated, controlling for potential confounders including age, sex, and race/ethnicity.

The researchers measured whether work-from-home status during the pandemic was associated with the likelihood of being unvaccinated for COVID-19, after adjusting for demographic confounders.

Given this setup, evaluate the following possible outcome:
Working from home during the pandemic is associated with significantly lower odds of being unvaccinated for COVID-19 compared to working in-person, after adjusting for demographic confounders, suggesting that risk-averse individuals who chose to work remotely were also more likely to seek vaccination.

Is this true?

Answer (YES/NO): YES